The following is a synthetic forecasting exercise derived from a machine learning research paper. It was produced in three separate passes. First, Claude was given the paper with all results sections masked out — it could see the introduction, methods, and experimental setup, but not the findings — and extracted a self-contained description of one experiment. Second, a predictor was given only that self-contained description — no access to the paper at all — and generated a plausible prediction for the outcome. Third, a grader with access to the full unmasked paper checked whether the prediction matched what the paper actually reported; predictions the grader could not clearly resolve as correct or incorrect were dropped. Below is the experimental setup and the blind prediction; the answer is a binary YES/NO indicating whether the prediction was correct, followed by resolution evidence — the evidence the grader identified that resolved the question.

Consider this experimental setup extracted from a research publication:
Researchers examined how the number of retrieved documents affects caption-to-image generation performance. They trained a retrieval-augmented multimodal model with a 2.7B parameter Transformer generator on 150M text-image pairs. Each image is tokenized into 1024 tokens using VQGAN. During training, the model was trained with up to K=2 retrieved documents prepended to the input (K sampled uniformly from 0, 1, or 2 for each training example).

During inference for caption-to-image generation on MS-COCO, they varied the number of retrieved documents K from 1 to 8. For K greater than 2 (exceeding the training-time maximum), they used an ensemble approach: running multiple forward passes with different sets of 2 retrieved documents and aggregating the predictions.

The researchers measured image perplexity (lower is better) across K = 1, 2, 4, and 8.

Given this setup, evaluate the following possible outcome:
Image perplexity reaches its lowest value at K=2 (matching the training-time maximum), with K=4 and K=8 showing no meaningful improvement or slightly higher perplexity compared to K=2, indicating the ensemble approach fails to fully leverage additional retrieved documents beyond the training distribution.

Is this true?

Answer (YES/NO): YES